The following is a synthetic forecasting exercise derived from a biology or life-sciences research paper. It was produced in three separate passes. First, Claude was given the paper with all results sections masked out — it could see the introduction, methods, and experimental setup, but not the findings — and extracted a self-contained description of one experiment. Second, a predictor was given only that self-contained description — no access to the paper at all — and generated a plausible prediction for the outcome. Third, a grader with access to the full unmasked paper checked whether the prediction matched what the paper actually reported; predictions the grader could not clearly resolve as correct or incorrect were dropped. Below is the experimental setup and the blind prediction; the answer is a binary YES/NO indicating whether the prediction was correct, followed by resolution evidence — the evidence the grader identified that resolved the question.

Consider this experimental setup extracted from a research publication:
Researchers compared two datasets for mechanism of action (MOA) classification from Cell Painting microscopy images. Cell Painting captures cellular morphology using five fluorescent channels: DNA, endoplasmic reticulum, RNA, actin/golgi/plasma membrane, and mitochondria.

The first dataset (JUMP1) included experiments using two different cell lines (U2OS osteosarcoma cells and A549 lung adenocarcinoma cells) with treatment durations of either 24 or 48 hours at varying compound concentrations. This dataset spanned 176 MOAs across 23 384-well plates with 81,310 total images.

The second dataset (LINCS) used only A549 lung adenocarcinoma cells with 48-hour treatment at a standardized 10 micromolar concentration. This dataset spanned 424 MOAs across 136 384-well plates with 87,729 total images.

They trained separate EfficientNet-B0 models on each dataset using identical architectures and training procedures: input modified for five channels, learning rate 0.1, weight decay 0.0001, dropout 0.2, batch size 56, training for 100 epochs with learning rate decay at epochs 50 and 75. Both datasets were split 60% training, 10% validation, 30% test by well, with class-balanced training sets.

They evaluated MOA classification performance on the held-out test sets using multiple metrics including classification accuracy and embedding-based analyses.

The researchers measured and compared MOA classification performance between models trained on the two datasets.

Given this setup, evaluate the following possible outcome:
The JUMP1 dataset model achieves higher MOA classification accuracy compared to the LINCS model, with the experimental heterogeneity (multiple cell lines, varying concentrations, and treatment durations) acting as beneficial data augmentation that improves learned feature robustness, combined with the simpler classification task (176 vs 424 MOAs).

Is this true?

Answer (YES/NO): NO